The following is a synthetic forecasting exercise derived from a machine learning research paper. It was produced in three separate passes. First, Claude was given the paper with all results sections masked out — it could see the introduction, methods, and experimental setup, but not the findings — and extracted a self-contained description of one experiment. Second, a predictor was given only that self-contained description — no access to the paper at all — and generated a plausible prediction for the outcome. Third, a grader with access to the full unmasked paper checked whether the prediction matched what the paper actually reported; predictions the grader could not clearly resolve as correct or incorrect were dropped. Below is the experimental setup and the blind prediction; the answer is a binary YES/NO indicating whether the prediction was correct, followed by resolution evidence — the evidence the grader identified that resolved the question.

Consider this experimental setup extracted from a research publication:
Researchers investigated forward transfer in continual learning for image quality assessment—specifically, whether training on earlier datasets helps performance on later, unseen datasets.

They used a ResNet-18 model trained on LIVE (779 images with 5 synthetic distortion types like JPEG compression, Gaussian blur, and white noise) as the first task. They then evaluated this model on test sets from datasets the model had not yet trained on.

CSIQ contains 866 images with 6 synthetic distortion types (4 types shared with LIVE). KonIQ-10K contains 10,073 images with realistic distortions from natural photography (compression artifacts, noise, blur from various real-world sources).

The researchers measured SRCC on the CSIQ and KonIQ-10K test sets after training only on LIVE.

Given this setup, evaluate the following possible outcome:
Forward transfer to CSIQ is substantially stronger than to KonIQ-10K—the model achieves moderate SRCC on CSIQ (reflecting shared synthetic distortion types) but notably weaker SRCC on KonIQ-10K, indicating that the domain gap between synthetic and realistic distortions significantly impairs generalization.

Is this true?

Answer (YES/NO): NO